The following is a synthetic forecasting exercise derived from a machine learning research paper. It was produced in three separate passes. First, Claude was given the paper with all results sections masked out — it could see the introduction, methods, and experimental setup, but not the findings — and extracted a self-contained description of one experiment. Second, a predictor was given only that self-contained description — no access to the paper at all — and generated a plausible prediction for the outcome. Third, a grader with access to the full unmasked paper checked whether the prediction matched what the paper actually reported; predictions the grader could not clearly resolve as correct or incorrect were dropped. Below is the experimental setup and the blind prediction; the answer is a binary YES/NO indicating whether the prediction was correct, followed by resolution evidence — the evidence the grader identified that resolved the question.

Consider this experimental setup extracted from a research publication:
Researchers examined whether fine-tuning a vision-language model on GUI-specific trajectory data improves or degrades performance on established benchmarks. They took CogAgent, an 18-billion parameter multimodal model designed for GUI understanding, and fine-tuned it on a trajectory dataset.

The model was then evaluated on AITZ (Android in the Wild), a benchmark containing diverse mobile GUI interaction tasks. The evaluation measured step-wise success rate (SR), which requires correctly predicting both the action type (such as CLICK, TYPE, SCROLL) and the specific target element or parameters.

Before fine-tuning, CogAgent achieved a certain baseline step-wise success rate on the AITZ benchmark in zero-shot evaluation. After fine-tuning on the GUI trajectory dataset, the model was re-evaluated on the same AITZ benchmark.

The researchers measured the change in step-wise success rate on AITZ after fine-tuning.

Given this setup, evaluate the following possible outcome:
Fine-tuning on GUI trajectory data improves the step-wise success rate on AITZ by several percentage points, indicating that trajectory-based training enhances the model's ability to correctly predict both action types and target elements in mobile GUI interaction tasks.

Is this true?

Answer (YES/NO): NO